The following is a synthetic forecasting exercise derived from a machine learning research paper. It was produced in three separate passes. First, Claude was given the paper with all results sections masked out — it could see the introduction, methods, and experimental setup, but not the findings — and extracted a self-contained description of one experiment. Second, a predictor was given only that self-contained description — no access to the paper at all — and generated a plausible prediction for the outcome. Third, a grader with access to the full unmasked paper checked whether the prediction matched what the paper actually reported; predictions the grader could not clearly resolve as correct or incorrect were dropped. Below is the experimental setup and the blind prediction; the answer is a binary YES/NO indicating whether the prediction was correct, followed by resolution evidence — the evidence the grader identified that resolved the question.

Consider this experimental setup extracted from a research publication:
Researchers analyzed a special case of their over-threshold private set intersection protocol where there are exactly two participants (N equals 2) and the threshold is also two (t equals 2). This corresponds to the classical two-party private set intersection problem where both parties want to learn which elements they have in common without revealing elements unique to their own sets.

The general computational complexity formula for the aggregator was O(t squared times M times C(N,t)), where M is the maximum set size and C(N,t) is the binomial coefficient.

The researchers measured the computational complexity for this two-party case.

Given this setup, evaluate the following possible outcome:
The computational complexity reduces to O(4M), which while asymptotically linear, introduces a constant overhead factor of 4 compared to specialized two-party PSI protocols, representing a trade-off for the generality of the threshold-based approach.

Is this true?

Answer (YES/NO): NO